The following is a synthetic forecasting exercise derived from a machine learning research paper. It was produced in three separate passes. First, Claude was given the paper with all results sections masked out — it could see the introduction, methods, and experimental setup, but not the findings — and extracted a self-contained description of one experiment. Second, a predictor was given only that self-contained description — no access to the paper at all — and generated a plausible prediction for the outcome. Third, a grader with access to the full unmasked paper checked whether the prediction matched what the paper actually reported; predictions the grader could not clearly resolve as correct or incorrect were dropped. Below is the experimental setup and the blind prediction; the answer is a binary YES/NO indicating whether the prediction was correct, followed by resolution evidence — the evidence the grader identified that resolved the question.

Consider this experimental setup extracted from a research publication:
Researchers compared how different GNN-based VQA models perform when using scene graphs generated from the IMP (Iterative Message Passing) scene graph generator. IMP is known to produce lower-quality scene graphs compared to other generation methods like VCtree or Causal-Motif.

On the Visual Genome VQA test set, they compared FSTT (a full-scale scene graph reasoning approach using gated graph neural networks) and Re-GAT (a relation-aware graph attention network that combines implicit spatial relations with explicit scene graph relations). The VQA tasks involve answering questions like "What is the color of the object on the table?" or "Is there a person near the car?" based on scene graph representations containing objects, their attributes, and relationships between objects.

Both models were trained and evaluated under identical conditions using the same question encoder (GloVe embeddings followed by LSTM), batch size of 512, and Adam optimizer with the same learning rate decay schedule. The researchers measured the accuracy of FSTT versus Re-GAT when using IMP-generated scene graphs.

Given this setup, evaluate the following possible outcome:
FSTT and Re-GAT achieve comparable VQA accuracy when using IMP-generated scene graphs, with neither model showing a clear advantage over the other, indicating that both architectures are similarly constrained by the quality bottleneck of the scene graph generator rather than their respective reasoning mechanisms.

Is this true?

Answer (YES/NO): NO